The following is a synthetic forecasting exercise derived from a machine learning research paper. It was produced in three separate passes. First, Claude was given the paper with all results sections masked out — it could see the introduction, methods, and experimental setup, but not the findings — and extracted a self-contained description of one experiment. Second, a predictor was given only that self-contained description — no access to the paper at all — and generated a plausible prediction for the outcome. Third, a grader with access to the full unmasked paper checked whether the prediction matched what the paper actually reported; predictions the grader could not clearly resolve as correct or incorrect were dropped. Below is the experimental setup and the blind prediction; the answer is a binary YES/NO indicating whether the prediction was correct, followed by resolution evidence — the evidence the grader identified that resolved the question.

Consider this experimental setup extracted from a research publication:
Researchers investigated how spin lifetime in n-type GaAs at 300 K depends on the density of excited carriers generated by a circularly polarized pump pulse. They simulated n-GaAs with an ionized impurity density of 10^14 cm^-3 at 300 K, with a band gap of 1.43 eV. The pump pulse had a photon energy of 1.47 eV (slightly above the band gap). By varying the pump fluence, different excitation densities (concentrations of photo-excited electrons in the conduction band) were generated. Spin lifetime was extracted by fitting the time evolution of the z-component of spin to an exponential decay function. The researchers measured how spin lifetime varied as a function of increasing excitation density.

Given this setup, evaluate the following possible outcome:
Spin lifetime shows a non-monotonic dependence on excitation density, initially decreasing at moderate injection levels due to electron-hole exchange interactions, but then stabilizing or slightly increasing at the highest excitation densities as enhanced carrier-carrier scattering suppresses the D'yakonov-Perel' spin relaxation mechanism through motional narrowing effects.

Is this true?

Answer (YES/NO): NO